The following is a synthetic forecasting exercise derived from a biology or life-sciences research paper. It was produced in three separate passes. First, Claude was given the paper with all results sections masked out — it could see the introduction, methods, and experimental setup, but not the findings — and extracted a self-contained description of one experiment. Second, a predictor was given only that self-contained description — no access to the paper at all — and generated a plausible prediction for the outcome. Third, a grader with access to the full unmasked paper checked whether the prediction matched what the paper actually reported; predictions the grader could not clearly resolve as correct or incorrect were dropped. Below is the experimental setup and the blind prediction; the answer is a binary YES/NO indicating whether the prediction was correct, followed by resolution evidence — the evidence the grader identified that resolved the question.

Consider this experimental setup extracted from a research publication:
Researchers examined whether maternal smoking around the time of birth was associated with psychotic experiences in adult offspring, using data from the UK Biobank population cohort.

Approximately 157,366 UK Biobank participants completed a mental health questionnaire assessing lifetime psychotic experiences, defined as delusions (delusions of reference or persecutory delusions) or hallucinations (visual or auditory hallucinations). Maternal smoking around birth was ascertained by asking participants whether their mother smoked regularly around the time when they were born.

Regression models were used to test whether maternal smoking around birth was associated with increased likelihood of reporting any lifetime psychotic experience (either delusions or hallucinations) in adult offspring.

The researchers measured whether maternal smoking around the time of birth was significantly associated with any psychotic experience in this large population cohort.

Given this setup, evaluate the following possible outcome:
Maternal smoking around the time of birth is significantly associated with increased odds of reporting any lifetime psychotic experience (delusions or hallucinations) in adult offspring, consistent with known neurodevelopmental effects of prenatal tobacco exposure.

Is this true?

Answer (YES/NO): YES